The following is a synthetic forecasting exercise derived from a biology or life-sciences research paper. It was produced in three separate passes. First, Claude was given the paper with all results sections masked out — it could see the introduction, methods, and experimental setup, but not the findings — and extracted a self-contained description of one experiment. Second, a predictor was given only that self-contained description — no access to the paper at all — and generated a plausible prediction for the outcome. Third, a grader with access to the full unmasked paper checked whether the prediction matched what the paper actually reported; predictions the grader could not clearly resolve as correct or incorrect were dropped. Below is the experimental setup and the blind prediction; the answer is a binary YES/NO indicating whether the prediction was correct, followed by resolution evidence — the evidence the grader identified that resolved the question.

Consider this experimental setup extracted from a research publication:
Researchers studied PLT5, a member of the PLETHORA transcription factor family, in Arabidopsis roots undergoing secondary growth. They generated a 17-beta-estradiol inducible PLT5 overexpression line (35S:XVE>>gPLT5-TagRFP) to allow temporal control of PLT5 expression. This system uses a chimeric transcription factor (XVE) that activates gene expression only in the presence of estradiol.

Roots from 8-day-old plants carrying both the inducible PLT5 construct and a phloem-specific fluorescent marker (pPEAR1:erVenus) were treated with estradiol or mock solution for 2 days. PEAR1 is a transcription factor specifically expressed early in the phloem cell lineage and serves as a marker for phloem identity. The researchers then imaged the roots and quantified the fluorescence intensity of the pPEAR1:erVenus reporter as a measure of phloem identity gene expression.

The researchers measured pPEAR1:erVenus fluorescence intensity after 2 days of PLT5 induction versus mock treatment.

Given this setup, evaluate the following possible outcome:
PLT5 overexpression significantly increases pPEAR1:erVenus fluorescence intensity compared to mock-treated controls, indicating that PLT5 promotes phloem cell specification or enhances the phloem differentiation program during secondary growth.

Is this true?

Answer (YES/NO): NO